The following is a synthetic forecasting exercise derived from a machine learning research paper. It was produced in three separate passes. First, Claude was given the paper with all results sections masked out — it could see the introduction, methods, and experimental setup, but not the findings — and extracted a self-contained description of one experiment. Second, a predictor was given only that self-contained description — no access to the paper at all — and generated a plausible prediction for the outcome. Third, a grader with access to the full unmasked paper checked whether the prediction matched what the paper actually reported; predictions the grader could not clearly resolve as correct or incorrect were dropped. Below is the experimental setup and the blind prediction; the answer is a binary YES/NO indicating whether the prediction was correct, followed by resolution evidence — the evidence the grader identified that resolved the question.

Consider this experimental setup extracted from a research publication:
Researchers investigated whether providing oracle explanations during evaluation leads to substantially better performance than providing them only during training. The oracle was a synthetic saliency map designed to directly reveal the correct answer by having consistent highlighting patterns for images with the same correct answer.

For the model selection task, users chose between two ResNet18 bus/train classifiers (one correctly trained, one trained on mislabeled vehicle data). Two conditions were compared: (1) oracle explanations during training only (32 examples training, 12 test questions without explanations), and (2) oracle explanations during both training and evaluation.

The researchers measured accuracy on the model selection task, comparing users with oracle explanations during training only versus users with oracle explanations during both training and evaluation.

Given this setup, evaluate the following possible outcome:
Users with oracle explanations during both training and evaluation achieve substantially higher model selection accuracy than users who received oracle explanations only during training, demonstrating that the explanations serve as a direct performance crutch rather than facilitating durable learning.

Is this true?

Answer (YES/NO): NO